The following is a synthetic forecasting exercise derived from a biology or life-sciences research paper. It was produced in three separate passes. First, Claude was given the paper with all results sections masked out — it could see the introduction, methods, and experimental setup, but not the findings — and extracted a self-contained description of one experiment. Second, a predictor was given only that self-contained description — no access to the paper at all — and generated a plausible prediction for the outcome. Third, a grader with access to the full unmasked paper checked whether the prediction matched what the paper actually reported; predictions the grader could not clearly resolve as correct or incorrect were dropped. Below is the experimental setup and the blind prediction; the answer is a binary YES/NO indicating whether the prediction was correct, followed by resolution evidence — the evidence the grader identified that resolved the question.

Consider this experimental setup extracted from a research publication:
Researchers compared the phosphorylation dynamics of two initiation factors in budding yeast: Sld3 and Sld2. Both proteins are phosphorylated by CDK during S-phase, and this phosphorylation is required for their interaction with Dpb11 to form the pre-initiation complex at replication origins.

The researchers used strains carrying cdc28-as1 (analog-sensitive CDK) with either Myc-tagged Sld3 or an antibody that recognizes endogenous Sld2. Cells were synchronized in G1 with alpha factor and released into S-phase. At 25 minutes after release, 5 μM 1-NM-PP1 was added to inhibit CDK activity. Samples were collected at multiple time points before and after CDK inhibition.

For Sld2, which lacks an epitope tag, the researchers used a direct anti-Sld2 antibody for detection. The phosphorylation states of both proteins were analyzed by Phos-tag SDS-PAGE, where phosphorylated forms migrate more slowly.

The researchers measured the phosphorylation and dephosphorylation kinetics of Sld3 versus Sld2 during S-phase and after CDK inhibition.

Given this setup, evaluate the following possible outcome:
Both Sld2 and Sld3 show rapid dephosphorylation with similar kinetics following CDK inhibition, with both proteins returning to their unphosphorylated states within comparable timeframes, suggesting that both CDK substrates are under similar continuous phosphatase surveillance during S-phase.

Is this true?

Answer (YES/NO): YES